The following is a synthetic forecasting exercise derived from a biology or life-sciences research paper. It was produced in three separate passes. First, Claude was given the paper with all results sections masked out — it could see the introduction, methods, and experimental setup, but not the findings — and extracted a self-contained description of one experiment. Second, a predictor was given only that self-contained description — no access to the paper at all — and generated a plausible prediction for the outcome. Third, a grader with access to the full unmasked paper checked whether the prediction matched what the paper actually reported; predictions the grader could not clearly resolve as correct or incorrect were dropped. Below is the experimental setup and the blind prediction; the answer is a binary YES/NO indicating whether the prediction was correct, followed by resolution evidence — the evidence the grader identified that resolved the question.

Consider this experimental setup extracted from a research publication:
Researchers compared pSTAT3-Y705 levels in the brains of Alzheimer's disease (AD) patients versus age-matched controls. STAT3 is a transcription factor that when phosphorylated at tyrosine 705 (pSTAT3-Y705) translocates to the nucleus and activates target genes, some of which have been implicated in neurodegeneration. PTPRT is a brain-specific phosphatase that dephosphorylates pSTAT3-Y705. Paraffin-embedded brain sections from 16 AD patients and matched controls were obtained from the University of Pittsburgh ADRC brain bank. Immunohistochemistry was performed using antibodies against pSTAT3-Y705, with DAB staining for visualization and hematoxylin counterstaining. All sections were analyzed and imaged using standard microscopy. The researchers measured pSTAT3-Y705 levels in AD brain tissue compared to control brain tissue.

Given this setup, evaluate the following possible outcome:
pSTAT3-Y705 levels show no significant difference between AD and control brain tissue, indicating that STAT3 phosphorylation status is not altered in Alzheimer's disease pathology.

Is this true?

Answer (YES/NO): NO